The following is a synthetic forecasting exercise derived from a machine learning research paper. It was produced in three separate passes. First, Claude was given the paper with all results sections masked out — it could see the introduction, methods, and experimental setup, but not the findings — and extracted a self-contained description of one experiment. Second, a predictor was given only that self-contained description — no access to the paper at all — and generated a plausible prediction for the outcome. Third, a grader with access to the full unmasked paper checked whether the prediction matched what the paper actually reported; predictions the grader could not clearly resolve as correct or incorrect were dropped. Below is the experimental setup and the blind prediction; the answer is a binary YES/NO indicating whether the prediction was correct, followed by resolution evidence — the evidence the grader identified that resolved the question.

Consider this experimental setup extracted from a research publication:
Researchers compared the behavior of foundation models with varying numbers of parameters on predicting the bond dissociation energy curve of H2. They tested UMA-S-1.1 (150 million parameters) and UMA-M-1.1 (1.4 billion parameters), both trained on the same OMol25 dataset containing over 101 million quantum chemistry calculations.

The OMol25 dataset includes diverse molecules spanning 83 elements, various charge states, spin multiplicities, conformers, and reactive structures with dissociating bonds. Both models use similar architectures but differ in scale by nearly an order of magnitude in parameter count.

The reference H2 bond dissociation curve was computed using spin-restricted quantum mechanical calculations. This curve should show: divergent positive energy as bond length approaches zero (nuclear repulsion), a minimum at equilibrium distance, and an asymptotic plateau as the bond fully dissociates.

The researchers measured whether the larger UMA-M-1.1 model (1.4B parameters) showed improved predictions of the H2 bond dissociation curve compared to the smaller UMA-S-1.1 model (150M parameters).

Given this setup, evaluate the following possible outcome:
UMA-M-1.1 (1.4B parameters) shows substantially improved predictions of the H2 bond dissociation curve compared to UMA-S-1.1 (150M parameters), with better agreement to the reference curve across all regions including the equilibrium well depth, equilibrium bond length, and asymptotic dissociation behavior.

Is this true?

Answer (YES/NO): NO